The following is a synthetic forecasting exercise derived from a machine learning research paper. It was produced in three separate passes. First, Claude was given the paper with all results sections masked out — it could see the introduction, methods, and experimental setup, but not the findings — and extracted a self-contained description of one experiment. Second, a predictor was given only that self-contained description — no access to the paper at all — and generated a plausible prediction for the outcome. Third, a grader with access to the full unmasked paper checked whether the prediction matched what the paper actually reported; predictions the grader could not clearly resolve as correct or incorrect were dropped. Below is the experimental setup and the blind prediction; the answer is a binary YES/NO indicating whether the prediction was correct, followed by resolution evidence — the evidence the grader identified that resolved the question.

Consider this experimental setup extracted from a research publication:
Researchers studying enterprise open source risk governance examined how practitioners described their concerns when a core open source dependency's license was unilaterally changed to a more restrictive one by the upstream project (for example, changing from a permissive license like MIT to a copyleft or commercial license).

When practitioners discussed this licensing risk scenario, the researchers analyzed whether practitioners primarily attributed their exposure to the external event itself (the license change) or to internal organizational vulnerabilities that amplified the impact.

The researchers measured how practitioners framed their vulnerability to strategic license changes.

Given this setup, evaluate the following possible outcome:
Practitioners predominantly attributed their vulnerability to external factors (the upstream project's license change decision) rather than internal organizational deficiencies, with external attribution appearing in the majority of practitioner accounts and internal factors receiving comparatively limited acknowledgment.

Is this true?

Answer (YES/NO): NO